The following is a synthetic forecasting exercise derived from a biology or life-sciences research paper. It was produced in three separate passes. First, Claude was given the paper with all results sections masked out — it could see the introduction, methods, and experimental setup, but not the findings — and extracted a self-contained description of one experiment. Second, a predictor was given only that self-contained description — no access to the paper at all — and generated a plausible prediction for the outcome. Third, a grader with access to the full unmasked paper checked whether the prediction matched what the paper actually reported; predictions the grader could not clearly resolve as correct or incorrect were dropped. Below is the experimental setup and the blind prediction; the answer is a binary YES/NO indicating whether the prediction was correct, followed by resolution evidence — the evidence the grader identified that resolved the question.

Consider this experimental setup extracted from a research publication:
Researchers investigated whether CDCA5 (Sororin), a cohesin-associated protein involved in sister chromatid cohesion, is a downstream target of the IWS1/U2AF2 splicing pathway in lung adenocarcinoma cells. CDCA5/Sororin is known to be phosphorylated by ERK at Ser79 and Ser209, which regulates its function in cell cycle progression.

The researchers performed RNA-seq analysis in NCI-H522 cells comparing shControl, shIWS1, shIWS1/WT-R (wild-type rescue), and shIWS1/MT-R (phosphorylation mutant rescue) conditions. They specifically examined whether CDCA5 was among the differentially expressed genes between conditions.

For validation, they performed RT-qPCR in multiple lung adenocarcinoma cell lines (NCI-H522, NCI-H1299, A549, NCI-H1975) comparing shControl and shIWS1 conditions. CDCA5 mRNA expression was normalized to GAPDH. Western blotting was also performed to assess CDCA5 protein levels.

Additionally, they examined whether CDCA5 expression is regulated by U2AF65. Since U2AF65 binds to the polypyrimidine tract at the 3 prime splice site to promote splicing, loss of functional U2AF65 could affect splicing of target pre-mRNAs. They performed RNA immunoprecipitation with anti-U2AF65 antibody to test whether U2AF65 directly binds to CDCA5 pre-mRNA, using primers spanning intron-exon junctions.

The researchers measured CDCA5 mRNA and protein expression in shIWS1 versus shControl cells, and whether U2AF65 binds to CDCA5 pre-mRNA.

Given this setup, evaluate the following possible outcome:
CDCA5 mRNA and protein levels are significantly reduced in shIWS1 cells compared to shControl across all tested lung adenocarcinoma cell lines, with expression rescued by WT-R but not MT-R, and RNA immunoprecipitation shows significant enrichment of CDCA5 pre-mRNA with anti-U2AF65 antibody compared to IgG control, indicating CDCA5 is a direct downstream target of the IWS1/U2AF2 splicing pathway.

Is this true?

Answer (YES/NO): NO